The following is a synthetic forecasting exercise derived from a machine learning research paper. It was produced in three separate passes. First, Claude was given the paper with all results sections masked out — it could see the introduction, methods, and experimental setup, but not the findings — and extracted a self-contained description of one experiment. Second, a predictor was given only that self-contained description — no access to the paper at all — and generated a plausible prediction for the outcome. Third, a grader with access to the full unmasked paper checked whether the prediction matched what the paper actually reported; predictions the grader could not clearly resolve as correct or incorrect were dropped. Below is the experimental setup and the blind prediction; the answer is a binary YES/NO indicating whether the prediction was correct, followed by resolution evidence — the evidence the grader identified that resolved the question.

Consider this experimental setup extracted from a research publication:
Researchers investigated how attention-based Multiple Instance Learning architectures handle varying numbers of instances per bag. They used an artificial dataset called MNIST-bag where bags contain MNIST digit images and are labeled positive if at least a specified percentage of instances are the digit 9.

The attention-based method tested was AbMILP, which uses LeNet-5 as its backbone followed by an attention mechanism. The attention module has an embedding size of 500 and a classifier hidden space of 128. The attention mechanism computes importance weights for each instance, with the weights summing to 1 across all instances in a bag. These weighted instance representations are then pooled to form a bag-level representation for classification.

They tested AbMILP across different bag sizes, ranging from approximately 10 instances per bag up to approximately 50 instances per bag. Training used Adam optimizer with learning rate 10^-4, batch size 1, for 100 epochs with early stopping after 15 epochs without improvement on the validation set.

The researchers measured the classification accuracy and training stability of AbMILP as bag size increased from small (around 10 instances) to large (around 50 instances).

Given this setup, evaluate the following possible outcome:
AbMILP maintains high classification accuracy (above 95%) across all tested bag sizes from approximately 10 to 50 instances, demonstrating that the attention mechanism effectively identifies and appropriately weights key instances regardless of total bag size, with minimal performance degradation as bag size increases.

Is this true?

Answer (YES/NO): NO